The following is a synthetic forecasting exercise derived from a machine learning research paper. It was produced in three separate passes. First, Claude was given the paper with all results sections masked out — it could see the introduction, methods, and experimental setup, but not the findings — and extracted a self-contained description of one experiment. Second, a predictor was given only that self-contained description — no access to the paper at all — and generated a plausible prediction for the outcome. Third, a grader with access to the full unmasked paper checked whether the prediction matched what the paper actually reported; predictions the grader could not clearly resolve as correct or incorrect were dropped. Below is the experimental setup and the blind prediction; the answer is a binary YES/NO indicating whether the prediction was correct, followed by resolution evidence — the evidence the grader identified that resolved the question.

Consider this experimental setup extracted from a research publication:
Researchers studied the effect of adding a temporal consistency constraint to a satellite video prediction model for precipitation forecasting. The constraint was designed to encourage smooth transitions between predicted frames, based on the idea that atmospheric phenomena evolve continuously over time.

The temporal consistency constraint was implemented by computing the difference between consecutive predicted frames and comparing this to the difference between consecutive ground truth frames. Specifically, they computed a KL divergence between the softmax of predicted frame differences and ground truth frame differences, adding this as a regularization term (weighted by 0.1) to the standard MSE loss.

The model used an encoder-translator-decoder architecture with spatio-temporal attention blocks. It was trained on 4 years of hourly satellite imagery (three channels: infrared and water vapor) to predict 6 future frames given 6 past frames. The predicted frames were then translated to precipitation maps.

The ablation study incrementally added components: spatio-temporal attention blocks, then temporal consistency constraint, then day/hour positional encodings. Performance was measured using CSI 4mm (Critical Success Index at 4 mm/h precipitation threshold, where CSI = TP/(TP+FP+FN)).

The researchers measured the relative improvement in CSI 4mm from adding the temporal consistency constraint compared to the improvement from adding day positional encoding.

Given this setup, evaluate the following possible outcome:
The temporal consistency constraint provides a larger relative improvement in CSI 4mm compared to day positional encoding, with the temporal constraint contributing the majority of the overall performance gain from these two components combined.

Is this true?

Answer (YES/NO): NO